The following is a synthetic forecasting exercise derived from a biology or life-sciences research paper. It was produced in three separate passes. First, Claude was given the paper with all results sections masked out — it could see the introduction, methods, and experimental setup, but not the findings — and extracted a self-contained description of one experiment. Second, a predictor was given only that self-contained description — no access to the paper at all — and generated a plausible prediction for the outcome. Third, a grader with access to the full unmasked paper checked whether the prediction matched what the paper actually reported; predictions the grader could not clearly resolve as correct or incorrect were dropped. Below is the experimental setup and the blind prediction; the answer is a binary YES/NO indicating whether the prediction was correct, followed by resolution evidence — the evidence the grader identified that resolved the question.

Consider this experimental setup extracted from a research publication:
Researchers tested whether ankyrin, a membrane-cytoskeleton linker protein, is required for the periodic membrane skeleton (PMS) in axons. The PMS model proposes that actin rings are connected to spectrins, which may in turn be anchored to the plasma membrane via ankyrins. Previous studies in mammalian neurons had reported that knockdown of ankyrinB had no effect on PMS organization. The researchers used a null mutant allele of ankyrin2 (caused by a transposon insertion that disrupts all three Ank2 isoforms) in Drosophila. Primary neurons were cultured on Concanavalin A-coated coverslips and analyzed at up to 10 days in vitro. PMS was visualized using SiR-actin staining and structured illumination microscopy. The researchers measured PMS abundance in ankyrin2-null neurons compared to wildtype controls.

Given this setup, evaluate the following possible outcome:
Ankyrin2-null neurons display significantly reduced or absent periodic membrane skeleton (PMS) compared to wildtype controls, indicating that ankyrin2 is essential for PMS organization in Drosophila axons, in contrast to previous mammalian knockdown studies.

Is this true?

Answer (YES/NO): NO